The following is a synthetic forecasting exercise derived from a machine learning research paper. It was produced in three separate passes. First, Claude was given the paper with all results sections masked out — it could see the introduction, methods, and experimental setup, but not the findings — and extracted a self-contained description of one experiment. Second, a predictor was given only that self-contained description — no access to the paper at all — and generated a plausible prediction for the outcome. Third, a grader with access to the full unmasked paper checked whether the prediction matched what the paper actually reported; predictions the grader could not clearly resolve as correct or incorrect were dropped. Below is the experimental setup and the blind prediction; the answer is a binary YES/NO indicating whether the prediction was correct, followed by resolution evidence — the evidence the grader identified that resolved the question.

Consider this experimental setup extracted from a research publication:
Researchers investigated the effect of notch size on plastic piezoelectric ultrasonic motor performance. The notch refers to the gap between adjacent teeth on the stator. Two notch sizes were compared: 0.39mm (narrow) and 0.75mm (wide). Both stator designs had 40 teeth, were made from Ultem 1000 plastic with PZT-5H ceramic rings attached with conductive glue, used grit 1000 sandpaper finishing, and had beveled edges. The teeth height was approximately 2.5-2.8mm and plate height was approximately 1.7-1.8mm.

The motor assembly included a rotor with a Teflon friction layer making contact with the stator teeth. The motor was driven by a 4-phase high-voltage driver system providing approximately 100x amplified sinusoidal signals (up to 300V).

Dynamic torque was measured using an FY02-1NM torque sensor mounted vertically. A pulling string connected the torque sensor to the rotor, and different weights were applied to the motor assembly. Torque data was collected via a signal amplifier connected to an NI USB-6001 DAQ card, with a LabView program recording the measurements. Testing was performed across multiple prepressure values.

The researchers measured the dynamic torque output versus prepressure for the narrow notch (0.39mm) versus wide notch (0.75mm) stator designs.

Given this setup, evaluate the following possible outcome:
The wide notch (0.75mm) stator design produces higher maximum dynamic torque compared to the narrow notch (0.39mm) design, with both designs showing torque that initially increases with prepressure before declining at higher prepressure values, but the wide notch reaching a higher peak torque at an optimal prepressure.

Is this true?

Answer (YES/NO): NO